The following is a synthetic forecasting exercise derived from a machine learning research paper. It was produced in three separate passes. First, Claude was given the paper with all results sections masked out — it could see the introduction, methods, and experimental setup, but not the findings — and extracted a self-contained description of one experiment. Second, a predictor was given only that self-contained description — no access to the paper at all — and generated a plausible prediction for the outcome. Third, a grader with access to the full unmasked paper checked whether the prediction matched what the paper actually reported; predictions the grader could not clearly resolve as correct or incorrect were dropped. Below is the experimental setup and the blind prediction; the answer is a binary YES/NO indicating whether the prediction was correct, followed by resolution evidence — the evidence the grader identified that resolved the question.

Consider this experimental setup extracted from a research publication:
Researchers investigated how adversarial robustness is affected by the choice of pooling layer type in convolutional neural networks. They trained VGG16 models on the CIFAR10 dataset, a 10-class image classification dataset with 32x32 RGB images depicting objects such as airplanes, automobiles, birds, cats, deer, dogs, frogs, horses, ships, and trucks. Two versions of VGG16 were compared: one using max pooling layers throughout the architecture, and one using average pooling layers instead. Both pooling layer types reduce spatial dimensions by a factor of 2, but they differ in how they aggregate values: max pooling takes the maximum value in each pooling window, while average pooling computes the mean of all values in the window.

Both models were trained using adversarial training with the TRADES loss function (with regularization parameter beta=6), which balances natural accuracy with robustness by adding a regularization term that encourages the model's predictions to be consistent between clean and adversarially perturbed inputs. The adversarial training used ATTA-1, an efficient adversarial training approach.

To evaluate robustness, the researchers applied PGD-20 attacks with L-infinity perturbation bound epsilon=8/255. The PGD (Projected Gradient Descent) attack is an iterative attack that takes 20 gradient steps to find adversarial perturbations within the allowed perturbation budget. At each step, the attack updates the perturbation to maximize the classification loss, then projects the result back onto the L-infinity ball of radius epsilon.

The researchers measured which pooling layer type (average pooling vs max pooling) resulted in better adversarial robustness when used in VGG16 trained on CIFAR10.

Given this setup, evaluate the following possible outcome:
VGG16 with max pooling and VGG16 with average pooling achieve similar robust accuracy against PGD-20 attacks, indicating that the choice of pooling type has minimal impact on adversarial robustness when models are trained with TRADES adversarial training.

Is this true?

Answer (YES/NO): NO